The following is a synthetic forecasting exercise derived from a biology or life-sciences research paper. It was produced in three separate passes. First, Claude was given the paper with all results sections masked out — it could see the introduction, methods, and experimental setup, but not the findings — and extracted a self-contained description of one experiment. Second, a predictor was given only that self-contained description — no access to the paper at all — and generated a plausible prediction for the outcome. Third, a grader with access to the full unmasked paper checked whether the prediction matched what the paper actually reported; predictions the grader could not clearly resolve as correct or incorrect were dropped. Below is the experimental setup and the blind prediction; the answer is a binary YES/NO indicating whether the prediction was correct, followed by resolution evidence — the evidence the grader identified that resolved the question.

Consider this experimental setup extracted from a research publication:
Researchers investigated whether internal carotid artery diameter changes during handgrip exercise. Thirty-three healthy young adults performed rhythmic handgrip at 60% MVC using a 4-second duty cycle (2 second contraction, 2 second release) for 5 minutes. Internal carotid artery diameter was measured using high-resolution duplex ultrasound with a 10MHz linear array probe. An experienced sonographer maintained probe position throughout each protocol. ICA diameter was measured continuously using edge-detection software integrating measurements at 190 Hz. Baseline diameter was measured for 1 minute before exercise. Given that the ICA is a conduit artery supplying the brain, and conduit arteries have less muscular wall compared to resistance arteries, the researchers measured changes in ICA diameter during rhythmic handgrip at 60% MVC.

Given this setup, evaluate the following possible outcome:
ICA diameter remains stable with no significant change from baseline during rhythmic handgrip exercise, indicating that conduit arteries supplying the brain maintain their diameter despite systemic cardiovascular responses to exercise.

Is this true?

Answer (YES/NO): YES